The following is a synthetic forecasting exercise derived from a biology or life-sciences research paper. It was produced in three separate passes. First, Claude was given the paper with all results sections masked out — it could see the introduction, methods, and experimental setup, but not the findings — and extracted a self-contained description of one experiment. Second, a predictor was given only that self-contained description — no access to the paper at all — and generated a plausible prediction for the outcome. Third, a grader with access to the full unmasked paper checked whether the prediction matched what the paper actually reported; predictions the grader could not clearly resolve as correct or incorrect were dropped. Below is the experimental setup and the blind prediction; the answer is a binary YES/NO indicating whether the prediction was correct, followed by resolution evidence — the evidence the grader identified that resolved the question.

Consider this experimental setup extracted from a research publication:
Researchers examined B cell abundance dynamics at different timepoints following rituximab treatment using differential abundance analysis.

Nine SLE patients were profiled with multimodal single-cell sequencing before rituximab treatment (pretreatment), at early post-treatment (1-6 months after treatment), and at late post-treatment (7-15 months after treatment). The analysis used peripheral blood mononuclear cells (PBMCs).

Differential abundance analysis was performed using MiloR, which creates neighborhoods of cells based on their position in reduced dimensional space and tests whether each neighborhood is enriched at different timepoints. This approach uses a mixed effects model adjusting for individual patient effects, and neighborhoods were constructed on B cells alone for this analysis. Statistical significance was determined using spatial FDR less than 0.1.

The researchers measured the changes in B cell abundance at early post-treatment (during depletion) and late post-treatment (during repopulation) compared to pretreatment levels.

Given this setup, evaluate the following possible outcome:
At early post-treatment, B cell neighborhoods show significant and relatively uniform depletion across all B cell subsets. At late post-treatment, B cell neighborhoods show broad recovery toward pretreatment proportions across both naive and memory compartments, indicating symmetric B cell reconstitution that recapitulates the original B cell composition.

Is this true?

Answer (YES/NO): NO